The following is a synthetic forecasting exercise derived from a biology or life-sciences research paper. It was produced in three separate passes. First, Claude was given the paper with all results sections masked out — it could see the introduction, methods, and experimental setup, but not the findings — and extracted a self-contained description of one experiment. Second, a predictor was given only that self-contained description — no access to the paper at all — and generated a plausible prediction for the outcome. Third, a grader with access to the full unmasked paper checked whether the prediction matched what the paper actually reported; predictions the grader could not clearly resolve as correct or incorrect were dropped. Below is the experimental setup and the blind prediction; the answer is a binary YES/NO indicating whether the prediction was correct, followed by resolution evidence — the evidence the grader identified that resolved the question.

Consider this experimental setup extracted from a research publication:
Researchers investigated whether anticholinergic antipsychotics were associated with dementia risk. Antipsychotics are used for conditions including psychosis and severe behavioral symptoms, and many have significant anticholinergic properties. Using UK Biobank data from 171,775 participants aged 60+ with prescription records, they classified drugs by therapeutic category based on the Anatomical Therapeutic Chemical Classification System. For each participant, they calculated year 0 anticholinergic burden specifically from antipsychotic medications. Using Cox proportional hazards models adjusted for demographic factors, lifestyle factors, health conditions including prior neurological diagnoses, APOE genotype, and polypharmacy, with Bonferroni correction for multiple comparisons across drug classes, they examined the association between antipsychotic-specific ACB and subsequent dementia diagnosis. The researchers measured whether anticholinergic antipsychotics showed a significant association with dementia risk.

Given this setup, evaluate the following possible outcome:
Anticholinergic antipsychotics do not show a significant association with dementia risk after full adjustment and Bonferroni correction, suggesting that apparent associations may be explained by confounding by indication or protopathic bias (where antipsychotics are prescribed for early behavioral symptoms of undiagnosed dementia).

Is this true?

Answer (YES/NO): YES